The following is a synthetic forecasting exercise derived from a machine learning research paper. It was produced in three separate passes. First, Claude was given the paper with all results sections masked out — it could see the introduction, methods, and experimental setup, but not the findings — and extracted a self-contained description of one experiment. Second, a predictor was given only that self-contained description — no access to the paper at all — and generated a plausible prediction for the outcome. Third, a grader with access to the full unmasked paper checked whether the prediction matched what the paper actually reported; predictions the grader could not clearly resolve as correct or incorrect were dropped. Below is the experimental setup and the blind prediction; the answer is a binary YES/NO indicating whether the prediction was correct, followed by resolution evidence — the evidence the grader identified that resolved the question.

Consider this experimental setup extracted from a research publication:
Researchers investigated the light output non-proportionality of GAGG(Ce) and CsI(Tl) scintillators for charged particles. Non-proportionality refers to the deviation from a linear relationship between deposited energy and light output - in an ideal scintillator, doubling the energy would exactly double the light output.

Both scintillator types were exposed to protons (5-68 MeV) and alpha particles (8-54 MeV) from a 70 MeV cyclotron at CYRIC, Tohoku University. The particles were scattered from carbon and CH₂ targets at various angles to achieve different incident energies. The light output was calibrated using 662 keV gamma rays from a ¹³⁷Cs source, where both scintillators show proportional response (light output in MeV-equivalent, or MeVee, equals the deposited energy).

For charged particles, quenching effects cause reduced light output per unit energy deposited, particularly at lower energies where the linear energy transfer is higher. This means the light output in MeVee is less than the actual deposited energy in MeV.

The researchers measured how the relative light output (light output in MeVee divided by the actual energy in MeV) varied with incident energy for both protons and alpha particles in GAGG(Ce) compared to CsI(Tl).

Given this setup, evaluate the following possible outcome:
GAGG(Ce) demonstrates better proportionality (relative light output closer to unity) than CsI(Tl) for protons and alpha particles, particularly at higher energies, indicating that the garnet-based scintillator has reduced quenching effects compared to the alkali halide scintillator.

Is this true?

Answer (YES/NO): NO